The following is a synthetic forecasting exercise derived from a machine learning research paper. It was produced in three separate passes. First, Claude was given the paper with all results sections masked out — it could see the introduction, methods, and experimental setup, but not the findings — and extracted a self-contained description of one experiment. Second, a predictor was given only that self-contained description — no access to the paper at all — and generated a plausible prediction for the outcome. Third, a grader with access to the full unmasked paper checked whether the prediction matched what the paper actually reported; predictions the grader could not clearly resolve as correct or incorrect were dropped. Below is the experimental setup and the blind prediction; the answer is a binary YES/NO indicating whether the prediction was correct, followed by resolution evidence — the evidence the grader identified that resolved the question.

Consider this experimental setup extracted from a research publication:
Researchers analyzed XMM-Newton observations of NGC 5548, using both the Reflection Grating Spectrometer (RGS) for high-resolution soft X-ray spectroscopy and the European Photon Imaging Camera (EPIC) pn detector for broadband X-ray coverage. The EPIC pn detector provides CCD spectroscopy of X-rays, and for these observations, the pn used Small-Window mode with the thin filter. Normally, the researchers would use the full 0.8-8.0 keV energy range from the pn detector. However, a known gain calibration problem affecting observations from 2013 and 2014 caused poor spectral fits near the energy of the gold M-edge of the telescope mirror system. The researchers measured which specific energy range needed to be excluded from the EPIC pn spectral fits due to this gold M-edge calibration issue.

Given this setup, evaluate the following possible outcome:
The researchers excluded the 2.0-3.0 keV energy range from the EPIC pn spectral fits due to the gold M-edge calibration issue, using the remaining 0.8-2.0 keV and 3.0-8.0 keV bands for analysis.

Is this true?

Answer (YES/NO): NO